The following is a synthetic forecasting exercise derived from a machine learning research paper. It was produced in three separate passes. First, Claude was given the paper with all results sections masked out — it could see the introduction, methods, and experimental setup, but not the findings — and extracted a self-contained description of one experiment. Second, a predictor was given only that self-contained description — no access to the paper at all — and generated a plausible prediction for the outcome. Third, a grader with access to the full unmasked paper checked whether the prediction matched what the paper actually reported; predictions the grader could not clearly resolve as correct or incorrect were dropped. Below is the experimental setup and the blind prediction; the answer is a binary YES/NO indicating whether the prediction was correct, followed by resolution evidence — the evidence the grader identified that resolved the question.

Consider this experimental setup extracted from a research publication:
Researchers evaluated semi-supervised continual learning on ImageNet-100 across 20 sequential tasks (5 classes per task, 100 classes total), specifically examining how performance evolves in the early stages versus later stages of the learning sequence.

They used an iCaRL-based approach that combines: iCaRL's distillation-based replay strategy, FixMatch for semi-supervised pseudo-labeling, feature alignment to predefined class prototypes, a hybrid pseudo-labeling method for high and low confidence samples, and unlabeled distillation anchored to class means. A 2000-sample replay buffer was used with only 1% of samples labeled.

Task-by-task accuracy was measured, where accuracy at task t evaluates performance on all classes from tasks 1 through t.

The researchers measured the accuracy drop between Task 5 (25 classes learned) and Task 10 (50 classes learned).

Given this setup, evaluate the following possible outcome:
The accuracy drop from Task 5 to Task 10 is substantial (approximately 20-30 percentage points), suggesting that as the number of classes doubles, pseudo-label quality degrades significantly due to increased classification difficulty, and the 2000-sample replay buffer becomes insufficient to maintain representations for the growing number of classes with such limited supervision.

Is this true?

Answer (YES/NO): NO